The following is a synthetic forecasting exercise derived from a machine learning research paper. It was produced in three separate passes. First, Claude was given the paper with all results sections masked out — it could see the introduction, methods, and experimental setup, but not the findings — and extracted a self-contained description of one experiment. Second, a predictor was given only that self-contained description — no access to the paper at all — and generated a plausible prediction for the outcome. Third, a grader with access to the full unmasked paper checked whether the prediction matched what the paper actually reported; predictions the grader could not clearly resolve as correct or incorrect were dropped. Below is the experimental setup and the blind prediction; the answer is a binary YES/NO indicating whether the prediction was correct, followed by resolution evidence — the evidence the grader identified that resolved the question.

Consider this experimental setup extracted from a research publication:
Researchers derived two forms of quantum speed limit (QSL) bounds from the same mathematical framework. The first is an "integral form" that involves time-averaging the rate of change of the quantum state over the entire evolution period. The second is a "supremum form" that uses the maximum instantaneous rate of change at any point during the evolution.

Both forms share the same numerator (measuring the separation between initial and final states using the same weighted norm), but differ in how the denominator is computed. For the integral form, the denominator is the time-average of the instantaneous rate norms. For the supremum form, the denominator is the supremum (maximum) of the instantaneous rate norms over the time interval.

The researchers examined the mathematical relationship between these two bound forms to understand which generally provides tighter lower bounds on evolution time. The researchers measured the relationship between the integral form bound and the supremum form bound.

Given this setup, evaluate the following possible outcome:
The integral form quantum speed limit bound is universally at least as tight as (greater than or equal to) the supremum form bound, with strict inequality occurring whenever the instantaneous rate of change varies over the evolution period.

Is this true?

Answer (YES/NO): YES